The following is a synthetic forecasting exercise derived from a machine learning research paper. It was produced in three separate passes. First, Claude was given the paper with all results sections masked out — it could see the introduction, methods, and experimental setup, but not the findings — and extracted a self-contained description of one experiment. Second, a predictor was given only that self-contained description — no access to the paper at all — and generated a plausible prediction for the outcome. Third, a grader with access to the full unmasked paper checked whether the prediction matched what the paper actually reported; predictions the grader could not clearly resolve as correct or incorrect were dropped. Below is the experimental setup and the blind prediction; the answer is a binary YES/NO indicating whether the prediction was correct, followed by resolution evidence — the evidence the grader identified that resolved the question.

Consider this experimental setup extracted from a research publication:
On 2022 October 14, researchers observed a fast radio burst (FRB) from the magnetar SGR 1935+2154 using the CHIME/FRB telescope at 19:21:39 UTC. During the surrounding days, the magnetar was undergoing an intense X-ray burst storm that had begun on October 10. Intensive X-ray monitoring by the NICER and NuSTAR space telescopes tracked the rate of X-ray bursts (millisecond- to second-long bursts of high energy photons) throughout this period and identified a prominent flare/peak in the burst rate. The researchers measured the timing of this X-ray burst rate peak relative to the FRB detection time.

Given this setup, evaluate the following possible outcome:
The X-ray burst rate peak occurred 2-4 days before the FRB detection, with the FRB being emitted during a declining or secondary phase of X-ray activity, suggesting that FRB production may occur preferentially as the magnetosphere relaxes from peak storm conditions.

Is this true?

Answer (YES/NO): NO